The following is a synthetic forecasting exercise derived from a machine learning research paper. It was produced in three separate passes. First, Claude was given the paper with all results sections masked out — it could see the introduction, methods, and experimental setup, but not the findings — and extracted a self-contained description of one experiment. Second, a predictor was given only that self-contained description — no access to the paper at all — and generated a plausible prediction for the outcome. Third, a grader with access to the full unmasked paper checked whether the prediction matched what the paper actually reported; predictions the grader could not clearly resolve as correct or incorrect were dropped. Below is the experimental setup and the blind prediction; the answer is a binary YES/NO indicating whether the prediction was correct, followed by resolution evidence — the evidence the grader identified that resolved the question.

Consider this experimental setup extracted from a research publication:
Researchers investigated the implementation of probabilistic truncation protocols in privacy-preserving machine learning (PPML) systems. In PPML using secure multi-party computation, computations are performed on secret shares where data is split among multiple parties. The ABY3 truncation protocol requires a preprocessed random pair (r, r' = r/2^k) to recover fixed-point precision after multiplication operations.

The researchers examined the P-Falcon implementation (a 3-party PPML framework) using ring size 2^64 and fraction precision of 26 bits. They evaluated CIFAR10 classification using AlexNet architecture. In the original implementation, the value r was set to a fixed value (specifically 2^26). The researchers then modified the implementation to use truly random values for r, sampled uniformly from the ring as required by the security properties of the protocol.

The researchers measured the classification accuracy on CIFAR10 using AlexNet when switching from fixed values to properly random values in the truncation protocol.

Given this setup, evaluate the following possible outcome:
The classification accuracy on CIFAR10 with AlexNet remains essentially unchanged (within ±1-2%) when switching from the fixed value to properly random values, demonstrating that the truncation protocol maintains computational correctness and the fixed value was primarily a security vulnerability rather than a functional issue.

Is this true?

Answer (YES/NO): NO